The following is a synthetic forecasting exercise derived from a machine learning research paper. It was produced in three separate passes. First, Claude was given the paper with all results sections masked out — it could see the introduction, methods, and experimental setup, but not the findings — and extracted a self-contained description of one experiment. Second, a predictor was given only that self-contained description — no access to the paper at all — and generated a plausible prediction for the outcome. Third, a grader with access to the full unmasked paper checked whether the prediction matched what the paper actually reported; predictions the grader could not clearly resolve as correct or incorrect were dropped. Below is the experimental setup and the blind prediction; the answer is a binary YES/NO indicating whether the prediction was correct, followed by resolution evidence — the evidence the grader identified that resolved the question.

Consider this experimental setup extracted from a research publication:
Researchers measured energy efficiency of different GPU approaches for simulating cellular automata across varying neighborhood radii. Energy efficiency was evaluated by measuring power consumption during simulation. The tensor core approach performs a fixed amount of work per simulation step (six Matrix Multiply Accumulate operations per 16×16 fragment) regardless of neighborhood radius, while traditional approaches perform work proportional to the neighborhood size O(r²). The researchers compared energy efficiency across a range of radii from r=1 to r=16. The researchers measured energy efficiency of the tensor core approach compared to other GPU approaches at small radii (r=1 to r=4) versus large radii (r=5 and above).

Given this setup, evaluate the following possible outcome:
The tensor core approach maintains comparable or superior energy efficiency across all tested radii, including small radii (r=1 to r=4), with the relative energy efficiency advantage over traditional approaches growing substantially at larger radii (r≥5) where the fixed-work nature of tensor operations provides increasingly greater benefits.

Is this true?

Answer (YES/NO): NO